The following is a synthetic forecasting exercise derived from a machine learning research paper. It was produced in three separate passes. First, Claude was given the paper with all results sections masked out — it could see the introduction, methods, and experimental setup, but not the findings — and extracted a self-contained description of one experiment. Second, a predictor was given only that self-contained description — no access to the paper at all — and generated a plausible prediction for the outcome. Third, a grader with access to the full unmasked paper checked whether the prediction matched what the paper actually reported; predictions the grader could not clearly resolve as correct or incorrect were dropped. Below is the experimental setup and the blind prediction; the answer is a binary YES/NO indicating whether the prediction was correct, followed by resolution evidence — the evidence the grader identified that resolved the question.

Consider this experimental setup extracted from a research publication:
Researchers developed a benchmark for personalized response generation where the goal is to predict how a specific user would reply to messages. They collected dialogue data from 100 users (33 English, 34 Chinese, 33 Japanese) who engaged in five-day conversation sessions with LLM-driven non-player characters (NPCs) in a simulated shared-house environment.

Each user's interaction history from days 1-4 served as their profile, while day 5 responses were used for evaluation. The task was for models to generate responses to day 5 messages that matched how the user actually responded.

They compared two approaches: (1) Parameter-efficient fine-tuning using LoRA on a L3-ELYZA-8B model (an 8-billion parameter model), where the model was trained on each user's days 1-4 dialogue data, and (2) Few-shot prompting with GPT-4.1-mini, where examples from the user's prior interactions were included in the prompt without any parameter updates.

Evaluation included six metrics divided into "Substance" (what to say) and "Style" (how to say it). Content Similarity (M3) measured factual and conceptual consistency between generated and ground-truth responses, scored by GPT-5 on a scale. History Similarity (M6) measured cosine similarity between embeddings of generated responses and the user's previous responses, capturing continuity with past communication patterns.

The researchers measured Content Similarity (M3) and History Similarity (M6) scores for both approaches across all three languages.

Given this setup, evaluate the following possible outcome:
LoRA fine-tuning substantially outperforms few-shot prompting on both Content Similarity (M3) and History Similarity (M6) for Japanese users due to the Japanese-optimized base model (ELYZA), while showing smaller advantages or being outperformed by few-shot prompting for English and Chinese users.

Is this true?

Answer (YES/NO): NO